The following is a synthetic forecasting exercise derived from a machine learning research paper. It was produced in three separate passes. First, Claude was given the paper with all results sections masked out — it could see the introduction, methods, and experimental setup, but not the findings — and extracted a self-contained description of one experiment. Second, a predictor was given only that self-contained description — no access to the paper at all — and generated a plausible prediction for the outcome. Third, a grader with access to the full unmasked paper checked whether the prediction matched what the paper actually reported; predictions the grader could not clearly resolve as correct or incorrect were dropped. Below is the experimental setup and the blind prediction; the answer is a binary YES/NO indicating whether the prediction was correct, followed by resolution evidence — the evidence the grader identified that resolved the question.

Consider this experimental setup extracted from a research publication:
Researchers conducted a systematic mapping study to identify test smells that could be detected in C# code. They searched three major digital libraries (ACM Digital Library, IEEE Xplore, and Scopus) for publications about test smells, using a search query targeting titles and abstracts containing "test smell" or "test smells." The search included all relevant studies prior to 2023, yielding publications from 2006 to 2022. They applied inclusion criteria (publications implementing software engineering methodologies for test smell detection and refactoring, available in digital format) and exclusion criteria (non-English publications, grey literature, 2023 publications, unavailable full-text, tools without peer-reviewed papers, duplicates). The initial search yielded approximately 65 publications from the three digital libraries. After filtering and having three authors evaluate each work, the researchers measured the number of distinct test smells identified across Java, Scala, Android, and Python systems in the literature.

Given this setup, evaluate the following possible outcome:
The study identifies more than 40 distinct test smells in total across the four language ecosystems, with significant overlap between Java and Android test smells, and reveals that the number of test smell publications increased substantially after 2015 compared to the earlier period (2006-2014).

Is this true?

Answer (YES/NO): NO